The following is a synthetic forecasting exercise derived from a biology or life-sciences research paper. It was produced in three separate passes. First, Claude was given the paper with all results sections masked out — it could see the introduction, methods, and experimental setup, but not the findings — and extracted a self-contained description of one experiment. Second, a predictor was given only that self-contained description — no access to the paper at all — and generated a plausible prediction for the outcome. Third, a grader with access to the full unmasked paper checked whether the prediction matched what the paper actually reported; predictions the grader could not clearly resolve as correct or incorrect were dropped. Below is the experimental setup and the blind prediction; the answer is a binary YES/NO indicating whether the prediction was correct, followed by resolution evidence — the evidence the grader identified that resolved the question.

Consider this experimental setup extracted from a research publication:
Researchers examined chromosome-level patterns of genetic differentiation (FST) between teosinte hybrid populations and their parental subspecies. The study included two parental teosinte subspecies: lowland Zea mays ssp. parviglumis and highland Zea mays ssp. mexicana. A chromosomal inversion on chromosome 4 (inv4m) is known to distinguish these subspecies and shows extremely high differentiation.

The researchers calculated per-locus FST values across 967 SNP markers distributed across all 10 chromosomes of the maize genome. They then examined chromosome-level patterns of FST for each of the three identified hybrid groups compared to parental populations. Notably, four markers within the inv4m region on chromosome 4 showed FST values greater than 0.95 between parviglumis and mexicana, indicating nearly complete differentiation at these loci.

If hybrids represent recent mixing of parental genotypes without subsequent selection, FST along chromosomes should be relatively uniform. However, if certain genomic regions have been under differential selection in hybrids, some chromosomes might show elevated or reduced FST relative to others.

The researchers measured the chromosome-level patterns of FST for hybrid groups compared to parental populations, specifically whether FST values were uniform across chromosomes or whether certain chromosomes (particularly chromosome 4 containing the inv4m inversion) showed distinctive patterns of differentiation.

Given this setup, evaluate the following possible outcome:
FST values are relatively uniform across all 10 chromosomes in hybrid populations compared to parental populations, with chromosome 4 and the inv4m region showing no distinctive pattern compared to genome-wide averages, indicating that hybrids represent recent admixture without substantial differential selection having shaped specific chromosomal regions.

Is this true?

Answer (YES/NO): NO